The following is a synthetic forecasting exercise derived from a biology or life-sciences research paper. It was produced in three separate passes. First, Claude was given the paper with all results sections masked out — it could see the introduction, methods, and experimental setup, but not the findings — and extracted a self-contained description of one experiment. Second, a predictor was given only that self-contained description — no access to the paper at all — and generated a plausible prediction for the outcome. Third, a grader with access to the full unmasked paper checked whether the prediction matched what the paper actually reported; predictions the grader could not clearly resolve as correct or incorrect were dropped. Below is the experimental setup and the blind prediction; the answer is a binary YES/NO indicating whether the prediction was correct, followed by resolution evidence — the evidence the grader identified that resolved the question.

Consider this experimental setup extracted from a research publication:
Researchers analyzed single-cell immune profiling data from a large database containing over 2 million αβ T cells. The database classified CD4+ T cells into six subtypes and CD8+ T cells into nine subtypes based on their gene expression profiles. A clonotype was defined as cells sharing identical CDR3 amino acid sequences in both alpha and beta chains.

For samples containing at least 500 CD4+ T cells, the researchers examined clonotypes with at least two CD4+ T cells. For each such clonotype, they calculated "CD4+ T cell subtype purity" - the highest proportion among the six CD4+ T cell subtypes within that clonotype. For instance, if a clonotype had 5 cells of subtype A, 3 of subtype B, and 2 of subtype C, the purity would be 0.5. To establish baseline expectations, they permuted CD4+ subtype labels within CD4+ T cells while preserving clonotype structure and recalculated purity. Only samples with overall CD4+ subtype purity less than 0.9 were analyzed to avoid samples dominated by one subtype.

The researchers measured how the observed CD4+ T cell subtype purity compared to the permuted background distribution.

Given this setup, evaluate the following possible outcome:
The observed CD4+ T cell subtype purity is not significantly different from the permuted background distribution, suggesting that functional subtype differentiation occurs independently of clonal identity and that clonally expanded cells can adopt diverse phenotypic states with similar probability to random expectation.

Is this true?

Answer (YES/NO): NO